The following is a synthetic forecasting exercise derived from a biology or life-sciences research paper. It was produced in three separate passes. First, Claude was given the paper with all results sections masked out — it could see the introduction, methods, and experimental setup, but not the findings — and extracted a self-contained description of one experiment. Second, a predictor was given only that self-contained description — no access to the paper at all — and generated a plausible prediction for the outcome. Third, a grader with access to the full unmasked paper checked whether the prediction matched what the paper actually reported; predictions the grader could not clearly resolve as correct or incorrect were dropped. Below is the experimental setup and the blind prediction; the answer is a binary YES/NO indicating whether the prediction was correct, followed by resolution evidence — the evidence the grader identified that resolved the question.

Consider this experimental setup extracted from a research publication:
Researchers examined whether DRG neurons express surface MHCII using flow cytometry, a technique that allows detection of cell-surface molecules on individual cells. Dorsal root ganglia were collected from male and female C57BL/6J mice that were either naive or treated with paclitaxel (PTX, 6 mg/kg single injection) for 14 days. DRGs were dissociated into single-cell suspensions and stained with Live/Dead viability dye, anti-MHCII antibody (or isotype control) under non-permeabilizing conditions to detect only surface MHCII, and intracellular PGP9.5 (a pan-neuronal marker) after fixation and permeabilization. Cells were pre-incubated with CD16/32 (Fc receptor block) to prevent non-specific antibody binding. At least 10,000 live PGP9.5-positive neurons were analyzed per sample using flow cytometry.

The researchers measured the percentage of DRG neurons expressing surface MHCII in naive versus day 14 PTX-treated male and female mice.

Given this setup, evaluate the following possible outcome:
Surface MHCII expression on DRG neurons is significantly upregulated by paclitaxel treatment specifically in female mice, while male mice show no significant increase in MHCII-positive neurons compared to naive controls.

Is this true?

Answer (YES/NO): YES